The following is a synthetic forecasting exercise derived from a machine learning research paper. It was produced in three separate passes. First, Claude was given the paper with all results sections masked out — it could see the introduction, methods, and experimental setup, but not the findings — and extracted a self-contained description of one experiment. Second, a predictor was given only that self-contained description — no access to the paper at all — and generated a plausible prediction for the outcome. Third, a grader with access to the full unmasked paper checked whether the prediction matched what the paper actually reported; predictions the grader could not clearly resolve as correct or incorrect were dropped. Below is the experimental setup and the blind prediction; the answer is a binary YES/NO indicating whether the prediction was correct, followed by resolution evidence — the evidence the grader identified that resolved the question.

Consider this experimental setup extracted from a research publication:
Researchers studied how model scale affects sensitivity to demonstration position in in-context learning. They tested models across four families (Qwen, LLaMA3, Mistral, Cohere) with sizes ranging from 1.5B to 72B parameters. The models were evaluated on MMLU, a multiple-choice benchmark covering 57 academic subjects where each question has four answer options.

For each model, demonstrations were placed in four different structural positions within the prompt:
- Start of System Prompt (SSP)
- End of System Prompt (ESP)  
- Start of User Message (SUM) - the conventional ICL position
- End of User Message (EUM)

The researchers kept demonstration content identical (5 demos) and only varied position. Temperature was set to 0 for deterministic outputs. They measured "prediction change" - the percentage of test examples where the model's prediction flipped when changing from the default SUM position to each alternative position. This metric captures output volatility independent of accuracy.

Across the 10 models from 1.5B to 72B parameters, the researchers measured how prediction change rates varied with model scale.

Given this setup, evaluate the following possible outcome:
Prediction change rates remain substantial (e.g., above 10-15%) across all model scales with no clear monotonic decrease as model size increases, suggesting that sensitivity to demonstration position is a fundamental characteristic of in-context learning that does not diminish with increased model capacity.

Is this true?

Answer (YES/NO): NO